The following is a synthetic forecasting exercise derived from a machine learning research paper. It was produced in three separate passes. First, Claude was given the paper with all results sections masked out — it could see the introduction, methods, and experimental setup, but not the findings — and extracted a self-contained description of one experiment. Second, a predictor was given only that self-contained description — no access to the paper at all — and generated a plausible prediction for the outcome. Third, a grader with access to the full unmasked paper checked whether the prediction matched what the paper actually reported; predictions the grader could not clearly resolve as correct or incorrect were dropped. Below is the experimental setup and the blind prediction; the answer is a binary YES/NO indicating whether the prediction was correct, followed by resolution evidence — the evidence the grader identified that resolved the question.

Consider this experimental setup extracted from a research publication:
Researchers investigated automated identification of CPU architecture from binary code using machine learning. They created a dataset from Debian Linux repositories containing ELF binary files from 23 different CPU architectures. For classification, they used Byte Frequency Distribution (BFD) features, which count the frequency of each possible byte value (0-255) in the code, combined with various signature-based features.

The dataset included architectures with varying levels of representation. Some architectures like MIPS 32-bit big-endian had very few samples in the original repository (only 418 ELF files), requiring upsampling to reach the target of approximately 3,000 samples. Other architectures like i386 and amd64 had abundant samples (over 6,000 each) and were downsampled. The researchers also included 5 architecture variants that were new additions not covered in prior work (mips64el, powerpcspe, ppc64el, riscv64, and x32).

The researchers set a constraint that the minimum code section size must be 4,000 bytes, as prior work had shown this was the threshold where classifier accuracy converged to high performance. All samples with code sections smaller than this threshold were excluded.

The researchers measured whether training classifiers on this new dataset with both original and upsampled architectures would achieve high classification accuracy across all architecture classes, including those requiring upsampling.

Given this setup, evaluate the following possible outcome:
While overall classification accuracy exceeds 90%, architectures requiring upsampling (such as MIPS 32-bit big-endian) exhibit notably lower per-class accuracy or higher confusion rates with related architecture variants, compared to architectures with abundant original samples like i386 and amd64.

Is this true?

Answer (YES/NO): NO